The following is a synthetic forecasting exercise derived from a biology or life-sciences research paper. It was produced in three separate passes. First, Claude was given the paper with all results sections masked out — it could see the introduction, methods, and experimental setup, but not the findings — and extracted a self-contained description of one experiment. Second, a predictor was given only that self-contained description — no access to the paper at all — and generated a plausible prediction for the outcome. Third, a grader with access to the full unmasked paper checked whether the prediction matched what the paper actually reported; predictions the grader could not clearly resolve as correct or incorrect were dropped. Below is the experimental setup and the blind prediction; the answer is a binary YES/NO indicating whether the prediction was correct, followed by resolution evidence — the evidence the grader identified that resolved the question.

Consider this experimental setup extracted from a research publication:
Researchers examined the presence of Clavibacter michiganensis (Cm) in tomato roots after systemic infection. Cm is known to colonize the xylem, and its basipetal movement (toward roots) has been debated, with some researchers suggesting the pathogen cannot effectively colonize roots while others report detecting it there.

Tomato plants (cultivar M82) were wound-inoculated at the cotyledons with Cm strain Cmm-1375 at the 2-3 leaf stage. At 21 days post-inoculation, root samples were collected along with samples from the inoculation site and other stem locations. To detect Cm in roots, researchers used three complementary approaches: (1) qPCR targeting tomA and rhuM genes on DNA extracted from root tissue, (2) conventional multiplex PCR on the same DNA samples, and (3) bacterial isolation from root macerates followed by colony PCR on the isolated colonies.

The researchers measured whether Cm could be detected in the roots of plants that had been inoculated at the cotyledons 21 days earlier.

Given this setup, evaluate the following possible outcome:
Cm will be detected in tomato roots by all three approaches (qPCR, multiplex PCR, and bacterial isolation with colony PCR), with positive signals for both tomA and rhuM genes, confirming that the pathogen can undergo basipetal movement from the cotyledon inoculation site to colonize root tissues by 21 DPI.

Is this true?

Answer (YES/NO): YES